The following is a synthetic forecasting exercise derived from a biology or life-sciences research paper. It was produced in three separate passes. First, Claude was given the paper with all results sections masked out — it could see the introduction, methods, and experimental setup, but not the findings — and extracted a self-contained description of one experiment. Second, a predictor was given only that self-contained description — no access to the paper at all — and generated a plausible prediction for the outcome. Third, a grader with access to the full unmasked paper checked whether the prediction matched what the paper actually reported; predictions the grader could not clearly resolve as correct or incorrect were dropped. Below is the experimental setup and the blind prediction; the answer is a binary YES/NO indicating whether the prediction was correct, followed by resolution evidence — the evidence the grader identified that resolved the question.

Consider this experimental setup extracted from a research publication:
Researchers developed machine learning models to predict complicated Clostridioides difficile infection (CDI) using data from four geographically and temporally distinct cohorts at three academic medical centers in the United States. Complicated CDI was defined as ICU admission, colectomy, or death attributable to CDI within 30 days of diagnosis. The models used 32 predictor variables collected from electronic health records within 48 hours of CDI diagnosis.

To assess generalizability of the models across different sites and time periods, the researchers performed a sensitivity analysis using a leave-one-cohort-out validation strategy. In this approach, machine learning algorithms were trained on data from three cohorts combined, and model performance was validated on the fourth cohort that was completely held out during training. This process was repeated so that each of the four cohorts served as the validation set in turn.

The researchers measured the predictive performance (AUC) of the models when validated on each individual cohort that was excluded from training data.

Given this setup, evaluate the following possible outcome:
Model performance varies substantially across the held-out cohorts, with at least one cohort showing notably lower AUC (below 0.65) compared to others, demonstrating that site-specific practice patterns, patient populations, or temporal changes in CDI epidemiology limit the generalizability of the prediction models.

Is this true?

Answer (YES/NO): NO